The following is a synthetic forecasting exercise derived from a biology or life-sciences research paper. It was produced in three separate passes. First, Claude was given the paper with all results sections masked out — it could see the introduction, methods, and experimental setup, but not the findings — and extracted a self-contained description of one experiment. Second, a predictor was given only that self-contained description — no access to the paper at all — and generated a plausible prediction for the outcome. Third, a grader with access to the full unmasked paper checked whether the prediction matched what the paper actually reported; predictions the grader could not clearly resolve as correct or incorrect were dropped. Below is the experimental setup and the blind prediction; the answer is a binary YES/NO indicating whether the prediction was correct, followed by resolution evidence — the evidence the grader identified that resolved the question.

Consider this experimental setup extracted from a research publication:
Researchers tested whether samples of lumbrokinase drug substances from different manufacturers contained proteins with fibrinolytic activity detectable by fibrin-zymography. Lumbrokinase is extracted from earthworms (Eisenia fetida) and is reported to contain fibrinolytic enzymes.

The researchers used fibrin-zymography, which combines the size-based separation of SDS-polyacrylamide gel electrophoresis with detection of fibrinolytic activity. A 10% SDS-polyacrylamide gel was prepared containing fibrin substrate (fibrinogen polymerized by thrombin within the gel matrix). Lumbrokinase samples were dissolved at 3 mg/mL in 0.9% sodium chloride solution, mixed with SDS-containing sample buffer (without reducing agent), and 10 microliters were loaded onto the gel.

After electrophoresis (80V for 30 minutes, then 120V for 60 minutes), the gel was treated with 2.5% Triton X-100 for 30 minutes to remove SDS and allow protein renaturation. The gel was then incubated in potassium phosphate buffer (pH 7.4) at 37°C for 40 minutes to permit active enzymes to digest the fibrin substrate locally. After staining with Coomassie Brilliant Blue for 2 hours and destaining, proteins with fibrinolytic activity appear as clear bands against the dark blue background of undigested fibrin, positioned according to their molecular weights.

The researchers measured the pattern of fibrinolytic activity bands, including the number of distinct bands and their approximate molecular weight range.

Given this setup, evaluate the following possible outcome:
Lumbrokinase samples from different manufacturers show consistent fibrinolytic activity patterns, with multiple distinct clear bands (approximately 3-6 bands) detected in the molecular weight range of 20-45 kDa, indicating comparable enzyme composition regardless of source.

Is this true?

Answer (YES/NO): NO